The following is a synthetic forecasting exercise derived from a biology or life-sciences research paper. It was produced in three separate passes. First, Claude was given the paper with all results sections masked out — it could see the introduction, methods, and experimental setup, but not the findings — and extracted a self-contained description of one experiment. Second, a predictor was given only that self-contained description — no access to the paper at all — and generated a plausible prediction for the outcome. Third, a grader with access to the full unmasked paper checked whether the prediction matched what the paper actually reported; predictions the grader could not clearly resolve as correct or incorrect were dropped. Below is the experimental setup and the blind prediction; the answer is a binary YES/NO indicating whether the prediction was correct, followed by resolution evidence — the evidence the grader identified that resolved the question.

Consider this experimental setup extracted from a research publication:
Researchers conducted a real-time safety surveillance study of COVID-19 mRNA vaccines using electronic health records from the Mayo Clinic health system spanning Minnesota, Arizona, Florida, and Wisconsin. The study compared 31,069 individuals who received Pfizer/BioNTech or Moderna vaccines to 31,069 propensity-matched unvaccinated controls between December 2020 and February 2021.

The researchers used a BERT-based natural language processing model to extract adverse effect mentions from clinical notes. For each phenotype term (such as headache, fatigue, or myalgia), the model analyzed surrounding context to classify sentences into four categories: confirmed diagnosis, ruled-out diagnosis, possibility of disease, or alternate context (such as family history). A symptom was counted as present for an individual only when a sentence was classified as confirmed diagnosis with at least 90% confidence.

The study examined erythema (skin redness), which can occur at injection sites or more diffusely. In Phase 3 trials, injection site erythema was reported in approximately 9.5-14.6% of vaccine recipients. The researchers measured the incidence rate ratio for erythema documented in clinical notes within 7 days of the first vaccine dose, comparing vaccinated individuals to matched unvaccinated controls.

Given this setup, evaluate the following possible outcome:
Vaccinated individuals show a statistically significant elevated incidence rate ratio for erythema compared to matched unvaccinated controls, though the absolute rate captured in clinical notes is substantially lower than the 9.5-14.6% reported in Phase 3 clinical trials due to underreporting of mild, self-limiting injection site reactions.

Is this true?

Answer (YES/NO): NO